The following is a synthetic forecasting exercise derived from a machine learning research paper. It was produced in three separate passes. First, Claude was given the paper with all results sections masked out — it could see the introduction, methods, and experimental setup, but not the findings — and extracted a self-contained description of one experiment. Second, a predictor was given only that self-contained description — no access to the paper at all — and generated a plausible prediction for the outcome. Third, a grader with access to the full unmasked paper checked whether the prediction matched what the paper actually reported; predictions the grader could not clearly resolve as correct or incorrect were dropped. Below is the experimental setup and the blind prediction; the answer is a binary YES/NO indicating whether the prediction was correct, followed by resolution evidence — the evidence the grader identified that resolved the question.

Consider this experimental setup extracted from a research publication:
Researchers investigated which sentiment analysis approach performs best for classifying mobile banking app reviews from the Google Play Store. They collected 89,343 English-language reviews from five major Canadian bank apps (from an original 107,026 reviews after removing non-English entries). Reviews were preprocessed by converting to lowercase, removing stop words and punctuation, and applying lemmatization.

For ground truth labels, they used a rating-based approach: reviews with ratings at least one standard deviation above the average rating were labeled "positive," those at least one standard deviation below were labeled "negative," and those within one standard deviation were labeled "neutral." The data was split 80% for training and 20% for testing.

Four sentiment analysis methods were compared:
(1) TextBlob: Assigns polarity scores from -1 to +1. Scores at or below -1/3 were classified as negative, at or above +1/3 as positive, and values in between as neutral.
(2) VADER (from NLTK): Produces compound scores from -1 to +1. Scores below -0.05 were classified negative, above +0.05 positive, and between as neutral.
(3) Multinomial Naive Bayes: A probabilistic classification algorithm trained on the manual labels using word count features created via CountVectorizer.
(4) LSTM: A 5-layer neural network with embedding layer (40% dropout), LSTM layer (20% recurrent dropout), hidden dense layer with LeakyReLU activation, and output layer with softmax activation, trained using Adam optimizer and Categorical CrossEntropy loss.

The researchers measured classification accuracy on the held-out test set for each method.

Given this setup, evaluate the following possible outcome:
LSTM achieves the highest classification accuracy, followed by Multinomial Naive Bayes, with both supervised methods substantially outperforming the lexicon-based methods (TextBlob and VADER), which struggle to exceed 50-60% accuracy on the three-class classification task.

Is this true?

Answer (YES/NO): NO